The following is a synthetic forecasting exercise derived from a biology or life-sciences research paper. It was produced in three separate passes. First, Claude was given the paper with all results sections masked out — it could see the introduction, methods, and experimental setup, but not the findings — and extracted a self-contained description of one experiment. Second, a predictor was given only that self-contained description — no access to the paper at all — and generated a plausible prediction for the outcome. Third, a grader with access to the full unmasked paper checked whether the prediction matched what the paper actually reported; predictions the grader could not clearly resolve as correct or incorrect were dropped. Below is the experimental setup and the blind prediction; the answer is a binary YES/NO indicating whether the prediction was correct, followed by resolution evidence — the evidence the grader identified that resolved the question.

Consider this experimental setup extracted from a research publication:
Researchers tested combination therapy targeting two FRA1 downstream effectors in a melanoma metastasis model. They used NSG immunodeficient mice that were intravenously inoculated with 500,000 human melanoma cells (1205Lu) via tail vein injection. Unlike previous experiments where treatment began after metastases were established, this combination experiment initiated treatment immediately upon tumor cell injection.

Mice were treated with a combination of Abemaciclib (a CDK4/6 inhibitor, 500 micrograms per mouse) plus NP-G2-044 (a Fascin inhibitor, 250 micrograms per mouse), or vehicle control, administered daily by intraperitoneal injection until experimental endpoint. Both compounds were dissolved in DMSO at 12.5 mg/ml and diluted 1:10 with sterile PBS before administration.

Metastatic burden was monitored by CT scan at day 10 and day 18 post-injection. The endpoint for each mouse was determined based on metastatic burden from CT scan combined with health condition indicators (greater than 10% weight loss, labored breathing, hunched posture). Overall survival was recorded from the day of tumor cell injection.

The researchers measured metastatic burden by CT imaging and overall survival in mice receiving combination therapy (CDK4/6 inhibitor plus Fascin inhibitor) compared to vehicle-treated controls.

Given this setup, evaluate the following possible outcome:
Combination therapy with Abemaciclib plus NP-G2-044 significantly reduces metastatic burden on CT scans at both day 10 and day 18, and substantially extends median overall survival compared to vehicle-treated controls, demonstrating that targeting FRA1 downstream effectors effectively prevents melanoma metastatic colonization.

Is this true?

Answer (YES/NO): YES